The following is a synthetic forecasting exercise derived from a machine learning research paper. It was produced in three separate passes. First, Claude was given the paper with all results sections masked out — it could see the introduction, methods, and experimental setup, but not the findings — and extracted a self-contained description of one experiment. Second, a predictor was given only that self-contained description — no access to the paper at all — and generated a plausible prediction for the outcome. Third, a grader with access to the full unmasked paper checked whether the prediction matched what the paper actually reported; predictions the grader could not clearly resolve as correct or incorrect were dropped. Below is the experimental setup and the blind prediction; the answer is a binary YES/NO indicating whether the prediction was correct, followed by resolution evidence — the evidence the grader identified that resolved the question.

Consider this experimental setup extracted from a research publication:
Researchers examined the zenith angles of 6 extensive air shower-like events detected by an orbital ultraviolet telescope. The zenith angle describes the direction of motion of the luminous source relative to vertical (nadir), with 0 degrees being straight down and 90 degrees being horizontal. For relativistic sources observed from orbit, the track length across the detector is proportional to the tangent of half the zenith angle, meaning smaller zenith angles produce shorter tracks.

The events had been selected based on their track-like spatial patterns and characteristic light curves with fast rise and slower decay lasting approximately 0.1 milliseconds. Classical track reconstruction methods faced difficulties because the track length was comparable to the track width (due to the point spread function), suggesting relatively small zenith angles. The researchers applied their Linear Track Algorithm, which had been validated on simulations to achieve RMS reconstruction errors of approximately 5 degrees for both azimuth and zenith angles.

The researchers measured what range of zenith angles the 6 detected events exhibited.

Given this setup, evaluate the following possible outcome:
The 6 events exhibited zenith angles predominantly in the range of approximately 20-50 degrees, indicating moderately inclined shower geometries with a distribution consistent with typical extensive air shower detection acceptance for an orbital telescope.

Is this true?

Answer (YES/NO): NO